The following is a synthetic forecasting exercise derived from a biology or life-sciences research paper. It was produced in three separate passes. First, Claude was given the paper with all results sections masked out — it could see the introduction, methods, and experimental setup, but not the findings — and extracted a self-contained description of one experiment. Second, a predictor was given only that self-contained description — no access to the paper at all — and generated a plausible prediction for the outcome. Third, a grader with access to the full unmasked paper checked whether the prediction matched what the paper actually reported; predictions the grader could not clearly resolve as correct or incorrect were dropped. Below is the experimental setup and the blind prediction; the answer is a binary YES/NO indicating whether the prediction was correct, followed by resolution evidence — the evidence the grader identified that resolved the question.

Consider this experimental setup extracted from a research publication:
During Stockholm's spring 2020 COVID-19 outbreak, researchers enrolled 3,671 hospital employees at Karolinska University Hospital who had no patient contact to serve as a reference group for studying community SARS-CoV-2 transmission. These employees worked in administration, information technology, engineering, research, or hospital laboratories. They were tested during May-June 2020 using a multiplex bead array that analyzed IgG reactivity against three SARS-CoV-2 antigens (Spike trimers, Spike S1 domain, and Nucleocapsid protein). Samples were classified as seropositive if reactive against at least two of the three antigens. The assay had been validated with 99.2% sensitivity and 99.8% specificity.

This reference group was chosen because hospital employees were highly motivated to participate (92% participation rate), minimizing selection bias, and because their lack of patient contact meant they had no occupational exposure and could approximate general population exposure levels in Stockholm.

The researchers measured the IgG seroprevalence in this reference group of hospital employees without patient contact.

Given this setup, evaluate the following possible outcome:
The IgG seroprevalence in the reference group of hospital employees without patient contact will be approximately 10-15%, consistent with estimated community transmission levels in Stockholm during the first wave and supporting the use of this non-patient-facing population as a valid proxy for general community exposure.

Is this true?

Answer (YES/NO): NO